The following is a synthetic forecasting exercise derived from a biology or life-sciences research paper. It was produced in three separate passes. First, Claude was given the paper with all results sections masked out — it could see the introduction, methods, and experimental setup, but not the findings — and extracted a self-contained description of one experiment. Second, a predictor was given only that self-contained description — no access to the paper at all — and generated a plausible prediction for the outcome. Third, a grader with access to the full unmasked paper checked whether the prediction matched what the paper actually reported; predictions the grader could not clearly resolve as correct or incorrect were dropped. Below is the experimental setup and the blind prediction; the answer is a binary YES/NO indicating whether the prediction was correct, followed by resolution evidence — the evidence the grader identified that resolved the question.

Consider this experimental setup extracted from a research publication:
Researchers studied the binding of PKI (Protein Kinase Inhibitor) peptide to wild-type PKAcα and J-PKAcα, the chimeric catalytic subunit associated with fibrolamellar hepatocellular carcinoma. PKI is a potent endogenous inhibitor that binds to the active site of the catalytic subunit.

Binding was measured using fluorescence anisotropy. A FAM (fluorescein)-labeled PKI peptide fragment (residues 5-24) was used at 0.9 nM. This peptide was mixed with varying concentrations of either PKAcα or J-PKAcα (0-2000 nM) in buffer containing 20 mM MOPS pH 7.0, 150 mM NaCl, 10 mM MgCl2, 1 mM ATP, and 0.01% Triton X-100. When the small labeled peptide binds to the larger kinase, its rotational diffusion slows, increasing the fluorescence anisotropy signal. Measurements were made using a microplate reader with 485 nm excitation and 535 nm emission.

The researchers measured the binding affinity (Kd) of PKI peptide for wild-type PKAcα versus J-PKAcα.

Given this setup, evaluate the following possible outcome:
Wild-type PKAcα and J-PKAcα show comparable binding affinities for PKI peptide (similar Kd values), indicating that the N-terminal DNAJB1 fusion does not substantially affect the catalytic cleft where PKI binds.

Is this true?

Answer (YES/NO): YES